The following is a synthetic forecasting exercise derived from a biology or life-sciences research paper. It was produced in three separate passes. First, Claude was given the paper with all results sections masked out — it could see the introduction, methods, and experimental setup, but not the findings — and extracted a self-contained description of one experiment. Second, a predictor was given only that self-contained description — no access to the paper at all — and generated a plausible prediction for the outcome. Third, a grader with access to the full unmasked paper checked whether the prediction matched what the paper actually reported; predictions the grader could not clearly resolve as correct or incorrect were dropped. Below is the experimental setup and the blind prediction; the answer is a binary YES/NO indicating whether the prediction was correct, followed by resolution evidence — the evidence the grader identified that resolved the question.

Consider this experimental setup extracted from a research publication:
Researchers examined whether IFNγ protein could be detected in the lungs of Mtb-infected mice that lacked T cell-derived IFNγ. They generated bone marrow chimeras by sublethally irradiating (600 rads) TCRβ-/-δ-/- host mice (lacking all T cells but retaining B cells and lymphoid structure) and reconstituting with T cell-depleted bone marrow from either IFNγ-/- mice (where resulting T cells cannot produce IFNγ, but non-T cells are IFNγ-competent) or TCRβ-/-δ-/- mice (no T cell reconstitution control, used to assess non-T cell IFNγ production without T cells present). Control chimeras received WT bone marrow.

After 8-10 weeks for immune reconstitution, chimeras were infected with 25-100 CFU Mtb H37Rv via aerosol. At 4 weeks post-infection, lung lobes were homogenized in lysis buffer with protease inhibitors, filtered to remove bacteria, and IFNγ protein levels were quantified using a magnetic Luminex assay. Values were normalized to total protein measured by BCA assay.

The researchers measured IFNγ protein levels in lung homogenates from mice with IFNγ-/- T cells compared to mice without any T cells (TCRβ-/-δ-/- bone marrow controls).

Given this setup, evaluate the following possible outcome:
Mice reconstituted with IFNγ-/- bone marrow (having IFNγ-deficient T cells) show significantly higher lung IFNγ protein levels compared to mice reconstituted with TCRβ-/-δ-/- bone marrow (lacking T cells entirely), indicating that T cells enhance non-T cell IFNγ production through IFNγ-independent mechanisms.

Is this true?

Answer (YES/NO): NO